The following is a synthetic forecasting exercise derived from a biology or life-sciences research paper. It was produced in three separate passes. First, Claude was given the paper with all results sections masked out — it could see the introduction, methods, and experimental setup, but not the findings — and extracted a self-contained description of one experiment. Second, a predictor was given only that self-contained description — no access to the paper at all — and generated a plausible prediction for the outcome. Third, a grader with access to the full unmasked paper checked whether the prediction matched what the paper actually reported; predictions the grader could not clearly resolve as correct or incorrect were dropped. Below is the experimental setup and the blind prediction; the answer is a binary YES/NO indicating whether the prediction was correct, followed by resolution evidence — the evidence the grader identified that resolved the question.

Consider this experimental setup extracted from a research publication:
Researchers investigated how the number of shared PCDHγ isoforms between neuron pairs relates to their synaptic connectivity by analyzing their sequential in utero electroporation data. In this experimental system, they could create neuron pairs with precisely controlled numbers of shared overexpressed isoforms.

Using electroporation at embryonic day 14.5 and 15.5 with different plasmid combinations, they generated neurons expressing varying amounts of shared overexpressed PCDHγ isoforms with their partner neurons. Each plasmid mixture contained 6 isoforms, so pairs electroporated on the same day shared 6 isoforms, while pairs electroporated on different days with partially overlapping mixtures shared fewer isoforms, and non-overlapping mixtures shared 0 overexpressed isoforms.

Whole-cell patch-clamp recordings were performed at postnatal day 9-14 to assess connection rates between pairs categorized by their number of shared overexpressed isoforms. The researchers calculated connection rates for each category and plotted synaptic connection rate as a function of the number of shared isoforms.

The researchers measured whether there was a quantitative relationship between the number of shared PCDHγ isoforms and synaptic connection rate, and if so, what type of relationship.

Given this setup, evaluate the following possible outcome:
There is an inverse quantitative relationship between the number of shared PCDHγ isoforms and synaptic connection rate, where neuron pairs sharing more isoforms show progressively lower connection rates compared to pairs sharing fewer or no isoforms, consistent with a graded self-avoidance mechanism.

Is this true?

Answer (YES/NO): YES